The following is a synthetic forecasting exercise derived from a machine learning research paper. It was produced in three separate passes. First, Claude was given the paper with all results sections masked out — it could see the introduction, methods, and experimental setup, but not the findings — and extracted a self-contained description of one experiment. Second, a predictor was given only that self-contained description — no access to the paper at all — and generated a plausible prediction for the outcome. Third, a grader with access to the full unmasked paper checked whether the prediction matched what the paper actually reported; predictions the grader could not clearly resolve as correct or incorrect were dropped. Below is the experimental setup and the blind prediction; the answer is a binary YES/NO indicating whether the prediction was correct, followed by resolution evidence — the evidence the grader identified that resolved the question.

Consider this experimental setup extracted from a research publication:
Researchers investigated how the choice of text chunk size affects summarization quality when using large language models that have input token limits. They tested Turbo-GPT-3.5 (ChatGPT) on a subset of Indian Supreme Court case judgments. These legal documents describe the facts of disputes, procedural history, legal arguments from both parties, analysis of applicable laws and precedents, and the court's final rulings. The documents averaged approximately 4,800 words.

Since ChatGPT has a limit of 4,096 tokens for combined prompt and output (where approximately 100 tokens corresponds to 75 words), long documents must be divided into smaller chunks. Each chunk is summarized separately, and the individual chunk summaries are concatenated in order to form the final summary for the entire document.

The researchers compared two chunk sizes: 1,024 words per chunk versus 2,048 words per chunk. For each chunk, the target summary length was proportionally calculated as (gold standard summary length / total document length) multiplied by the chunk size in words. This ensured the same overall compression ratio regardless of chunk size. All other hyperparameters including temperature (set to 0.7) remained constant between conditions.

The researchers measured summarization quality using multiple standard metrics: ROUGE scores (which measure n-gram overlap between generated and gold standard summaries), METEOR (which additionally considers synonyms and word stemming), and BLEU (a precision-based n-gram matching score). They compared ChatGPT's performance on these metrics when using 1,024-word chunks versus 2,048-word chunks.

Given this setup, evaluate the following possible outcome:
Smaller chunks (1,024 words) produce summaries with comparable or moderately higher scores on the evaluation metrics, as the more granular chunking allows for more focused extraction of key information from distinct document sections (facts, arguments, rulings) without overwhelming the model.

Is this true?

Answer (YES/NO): YES